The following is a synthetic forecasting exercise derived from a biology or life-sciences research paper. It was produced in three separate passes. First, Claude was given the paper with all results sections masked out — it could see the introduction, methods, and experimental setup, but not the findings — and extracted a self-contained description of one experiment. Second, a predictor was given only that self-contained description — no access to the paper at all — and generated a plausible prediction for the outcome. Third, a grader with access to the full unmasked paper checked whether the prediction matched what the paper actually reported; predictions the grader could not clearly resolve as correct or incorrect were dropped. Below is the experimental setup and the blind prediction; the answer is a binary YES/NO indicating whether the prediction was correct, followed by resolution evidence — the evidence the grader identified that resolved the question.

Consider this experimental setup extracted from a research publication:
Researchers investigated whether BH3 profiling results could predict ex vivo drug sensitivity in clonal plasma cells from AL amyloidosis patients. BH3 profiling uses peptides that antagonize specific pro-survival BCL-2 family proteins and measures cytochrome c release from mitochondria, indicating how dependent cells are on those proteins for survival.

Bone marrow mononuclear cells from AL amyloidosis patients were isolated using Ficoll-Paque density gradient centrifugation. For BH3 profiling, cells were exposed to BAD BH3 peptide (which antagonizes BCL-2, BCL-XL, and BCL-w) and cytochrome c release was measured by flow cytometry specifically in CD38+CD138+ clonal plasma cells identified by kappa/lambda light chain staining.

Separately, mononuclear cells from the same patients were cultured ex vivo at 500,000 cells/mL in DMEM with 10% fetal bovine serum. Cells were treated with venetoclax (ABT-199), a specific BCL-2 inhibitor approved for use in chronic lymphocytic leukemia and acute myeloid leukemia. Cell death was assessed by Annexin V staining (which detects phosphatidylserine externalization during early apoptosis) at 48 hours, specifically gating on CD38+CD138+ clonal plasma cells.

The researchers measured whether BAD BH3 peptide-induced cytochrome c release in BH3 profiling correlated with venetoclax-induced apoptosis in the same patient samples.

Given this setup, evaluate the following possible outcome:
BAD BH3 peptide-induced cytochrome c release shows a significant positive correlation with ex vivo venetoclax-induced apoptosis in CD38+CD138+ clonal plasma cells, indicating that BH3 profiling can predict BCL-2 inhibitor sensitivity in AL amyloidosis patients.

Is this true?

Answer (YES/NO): YES